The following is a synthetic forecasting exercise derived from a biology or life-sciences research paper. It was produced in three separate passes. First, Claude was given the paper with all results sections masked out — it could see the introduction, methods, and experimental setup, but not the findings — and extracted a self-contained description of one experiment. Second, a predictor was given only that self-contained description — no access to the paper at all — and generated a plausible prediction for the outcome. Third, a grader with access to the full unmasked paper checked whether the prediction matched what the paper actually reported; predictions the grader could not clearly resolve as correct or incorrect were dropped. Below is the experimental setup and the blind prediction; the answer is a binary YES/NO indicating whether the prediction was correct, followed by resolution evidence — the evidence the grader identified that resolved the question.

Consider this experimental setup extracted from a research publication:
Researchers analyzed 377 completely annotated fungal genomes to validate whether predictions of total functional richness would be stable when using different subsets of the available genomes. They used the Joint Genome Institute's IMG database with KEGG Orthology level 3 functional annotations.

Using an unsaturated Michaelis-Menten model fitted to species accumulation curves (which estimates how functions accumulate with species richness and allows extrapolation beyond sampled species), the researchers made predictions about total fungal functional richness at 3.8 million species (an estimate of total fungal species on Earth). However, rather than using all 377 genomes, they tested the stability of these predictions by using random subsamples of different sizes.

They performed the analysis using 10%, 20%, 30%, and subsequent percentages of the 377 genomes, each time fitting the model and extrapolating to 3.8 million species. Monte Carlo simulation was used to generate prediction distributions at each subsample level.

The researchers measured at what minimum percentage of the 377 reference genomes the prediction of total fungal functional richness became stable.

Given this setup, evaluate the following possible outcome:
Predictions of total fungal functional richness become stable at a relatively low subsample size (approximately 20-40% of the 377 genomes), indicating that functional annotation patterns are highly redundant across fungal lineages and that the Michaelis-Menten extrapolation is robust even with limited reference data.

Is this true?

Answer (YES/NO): NO